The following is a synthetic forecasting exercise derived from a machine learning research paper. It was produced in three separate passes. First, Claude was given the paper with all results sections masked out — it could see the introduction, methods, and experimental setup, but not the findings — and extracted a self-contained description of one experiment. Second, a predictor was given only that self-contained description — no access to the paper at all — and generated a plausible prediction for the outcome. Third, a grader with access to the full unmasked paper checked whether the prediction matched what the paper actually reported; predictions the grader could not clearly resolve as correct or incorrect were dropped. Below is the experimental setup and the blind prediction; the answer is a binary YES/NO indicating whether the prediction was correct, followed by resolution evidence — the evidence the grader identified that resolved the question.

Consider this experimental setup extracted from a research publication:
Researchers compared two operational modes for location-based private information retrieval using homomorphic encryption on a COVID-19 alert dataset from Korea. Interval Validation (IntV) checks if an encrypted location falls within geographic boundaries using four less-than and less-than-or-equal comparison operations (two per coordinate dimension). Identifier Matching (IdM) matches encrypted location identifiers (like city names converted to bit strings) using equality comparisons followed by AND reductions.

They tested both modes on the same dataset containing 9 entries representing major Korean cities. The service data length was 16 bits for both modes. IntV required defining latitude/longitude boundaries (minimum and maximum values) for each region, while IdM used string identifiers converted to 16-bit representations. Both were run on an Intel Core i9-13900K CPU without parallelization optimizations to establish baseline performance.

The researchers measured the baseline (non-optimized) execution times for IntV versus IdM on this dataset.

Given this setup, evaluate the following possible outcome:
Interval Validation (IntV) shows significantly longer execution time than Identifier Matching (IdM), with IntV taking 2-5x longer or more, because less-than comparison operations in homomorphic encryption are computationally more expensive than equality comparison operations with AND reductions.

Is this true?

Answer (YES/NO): YES